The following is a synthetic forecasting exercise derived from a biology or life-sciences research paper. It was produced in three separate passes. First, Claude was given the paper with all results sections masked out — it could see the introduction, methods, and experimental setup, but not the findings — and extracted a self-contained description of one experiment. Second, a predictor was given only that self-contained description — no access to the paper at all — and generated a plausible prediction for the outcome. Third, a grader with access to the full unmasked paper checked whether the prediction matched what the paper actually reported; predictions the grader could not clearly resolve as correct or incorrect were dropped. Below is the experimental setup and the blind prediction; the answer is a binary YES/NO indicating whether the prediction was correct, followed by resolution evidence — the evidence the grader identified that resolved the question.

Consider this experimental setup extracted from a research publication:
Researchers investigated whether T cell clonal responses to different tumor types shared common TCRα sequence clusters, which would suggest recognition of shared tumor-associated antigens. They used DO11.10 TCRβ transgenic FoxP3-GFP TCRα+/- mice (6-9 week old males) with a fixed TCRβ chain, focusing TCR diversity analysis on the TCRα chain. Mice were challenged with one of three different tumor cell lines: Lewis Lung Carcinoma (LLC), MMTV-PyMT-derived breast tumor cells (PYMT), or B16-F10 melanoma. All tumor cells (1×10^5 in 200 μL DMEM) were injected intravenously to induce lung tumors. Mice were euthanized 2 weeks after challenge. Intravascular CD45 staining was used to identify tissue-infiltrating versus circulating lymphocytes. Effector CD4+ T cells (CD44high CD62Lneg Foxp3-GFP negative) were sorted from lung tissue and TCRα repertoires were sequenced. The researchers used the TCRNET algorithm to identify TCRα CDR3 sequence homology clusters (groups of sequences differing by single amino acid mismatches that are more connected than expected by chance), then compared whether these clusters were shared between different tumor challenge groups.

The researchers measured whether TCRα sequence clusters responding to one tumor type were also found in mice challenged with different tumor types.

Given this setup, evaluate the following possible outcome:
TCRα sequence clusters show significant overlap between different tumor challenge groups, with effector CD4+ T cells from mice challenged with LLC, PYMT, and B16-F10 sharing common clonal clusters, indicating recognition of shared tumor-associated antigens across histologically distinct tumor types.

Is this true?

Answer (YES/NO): NO